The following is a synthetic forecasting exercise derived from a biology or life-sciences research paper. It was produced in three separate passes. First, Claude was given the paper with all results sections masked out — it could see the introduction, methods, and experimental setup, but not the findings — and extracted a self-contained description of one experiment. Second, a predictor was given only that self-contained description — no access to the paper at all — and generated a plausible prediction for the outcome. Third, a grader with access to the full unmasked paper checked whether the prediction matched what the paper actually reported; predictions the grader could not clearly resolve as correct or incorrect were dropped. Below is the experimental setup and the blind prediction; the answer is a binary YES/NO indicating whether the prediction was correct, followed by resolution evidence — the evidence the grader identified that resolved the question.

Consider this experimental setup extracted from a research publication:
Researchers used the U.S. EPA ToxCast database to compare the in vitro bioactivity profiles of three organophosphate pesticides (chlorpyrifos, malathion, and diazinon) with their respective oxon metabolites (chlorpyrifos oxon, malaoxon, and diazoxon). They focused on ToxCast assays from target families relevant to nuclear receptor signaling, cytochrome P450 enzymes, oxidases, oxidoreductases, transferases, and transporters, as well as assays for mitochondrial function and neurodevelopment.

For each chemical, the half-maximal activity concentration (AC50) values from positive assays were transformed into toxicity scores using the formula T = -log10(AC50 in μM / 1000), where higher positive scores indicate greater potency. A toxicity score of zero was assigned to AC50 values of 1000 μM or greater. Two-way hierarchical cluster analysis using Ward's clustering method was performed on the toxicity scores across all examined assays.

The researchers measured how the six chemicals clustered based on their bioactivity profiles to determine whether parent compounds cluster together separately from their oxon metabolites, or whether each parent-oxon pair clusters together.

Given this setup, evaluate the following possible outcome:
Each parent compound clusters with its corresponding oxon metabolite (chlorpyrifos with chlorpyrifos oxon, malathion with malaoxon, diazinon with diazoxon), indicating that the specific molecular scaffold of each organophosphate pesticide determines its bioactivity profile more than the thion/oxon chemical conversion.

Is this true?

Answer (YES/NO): NO